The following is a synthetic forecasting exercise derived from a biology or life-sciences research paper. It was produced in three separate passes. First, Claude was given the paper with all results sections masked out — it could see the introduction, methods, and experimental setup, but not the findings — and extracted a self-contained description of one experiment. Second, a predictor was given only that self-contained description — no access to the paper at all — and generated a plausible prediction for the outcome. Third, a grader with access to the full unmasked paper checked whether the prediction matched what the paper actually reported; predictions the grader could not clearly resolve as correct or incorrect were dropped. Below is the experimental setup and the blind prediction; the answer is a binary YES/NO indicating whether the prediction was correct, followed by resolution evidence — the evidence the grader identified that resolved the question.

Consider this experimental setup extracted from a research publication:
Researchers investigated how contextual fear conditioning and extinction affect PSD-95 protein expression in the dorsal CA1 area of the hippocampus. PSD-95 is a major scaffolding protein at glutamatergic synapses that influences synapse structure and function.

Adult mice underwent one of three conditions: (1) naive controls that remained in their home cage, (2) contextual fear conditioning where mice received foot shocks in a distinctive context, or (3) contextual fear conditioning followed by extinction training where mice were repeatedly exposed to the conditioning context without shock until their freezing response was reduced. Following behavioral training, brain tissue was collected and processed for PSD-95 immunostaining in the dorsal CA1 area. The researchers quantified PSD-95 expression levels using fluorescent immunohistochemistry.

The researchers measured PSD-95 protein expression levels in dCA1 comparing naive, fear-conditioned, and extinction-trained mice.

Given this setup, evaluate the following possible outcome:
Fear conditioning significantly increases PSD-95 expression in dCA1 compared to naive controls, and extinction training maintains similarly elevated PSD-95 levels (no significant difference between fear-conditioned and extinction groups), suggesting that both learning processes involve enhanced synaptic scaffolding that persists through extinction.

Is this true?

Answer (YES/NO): NO